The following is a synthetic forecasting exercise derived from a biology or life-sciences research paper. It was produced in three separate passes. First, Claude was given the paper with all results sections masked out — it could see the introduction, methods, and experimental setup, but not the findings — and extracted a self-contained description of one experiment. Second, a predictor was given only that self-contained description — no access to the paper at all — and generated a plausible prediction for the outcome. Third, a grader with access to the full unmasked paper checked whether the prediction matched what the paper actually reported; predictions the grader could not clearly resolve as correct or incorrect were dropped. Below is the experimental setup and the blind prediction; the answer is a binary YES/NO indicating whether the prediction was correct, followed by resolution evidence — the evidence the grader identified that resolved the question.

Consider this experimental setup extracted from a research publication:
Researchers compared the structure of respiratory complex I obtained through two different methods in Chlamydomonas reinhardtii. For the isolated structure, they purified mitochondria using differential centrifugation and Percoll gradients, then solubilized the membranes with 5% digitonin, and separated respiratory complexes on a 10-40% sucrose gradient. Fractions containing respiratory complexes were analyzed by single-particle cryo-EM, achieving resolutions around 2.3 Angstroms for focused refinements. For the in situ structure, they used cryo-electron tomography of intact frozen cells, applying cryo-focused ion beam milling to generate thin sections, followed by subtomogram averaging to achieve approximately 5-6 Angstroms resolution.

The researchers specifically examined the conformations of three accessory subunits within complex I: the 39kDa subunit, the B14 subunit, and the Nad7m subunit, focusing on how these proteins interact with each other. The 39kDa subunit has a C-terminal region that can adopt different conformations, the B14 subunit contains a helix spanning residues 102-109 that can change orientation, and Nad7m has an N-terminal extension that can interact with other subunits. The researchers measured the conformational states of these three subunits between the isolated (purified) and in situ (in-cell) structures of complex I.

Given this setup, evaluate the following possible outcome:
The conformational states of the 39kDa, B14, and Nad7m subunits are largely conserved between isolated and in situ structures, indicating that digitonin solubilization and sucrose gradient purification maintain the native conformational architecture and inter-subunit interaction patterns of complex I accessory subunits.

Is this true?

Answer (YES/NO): NO